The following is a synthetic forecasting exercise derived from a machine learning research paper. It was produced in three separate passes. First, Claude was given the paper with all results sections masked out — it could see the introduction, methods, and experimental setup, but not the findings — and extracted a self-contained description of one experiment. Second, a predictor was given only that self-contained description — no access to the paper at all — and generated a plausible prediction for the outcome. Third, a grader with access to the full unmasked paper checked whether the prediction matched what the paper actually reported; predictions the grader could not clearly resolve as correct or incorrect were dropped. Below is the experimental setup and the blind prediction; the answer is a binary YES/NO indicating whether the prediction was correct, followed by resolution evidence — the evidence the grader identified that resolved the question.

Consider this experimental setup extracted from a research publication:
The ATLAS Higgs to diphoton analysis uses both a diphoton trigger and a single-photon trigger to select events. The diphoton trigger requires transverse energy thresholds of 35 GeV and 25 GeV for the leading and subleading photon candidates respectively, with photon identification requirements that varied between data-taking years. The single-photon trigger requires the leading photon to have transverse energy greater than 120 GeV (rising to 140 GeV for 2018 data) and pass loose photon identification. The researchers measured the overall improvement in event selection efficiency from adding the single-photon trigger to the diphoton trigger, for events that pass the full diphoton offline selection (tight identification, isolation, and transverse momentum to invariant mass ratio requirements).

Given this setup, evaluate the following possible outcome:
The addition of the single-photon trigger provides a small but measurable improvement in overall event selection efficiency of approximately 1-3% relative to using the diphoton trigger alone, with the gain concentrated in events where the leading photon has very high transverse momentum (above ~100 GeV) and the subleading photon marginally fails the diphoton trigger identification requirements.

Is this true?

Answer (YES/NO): NO